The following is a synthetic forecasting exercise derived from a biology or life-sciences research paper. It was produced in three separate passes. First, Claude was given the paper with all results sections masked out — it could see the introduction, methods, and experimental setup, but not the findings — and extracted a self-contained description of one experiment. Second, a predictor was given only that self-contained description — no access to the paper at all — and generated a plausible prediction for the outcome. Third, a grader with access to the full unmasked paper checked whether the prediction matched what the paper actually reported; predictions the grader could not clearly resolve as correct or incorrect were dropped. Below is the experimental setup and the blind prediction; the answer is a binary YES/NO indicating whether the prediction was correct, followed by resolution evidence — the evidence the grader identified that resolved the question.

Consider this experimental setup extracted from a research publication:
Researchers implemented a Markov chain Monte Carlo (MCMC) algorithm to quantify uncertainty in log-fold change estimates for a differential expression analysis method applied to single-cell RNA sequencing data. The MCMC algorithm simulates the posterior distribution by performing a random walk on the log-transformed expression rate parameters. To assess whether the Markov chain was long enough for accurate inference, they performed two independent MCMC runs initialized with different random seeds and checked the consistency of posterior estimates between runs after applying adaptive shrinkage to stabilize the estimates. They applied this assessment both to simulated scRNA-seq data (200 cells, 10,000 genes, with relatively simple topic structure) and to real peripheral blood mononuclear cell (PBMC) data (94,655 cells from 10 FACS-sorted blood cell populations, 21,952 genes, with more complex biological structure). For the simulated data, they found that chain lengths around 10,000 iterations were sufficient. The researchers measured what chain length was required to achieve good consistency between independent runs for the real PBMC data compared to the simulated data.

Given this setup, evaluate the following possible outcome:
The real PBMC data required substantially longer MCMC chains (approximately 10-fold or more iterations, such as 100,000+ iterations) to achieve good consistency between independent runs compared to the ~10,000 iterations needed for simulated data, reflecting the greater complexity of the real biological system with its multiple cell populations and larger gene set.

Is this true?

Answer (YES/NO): YES